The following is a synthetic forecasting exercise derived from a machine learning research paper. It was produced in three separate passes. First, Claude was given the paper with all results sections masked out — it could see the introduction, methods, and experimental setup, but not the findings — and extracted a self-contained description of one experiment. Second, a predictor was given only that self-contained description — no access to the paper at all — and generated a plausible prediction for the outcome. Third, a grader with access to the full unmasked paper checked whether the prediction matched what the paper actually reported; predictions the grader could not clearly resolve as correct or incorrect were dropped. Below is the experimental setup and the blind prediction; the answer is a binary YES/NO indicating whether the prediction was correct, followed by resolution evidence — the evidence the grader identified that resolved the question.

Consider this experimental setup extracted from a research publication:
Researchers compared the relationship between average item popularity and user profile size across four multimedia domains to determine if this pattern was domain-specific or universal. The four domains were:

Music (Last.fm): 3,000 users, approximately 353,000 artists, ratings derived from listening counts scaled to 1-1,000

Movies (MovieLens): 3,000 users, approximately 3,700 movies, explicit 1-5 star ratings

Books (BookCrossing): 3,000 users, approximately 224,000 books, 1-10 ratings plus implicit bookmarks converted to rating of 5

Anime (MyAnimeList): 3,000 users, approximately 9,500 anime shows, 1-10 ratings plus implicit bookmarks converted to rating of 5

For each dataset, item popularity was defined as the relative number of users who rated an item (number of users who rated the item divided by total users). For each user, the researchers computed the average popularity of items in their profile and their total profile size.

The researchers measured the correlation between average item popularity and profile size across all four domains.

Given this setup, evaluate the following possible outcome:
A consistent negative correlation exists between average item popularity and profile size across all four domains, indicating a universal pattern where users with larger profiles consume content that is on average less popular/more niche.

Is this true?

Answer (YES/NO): YES